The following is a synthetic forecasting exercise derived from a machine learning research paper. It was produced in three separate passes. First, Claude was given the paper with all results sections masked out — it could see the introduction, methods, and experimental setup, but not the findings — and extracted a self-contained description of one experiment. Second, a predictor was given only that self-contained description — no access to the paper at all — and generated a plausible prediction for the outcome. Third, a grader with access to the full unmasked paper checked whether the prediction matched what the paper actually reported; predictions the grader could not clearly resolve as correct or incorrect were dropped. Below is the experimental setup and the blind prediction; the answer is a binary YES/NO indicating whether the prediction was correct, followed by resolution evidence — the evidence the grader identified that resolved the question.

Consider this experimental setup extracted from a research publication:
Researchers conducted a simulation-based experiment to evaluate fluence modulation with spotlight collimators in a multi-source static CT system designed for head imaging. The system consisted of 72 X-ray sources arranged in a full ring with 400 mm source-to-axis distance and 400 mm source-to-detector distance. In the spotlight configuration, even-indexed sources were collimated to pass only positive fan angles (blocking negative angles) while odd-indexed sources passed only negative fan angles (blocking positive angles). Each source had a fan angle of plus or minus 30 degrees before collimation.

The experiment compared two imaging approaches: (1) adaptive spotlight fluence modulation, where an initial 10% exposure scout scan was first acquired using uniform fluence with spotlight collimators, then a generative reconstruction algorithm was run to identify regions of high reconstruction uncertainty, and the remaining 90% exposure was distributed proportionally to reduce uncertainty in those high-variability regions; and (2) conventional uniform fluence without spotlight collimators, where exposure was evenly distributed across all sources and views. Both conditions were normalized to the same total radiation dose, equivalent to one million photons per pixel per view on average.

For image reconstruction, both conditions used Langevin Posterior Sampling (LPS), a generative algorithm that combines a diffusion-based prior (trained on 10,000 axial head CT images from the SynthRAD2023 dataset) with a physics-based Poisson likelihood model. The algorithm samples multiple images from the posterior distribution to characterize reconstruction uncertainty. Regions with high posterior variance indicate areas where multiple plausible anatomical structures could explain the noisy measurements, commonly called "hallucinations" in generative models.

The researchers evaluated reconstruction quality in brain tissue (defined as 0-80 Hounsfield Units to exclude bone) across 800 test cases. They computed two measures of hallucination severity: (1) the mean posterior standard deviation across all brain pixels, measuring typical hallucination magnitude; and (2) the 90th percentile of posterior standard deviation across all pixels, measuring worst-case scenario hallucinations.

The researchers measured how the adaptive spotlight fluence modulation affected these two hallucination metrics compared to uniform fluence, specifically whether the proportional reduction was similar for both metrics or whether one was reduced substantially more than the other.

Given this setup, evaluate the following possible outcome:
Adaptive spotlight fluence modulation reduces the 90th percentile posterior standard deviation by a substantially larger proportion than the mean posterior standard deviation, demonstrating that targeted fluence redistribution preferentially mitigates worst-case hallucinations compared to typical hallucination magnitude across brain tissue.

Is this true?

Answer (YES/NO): YES